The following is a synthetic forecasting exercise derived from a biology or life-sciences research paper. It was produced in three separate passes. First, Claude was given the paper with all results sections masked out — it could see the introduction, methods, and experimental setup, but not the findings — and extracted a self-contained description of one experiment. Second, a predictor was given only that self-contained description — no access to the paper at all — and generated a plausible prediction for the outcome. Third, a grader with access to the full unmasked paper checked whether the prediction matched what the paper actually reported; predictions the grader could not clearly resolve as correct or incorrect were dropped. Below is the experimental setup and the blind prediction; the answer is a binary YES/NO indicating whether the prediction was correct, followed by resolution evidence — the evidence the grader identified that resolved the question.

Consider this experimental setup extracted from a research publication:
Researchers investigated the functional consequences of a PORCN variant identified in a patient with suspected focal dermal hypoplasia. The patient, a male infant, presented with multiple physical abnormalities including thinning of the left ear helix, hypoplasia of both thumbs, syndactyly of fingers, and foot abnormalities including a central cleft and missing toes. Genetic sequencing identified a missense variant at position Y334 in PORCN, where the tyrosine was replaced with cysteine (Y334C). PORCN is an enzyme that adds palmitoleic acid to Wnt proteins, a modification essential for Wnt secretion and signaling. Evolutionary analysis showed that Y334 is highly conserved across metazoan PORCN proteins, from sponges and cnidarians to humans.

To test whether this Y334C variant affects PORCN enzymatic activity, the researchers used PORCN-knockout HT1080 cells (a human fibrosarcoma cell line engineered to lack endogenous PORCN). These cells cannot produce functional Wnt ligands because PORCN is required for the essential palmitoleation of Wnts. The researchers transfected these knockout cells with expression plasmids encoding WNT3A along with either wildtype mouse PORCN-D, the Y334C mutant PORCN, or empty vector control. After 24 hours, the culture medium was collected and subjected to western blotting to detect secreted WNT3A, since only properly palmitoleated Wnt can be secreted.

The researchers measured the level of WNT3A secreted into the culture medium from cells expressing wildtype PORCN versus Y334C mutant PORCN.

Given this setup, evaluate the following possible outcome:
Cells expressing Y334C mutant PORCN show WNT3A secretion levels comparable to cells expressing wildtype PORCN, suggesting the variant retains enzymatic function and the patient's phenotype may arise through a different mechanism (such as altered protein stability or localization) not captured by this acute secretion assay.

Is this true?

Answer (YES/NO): NO